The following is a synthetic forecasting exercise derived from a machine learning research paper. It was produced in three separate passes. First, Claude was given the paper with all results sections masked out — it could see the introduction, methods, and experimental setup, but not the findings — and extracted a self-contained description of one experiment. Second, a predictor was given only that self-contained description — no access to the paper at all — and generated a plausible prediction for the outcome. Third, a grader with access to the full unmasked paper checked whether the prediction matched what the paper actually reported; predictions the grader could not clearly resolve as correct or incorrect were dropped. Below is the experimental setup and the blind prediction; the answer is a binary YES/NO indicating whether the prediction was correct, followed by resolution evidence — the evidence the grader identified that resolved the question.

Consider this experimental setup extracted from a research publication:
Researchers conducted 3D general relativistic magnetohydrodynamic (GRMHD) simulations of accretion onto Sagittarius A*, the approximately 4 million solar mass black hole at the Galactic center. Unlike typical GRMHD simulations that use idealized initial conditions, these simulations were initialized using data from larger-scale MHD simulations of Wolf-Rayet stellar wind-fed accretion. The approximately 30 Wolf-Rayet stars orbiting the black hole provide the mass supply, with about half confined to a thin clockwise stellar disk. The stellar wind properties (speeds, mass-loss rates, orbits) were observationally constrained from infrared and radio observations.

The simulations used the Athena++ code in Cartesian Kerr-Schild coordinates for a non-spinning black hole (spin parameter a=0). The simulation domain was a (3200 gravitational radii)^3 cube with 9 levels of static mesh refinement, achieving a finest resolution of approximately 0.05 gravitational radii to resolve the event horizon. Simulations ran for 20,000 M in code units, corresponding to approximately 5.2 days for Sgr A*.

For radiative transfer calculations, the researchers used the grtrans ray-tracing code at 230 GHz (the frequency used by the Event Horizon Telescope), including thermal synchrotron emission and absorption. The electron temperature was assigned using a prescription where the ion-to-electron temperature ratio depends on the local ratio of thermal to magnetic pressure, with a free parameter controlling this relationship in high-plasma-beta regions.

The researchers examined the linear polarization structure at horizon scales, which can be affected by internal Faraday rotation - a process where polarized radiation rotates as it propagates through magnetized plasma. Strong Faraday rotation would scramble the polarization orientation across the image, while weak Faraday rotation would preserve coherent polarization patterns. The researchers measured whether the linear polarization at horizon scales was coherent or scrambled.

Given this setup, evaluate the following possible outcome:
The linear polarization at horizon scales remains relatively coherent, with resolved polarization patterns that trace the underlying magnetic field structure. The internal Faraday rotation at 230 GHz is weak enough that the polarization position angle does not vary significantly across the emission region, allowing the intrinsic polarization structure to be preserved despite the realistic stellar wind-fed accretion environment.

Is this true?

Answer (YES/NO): YES